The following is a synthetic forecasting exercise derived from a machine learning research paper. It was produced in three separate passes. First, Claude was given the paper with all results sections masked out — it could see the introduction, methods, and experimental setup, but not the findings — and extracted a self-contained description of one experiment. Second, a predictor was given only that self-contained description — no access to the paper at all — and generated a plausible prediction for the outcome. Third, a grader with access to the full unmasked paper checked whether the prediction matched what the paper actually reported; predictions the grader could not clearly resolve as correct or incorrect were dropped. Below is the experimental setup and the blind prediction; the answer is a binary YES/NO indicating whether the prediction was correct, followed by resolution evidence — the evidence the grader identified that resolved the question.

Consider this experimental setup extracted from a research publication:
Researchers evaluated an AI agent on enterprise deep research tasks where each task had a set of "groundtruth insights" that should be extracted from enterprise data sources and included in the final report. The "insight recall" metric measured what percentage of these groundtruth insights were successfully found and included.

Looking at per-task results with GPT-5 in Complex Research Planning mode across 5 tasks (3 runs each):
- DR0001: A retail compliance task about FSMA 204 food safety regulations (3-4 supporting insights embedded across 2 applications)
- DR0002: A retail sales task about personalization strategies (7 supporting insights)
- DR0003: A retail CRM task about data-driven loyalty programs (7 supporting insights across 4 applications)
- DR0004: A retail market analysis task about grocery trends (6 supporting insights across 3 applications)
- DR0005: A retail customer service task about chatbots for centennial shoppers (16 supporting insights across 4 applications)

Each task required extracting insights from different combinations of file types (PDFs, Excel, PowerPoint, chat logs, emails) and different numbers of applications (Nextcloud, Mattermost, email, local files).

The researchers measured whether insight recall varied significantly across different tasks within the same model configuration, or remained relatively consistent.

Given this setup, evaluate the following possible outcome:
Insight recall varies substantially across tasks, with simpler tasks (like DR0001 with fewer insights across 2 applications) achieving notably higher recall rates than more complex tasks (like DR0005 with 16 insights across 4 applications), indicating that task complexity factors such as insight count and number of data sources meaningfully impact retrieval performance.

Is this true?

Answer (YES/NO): NO